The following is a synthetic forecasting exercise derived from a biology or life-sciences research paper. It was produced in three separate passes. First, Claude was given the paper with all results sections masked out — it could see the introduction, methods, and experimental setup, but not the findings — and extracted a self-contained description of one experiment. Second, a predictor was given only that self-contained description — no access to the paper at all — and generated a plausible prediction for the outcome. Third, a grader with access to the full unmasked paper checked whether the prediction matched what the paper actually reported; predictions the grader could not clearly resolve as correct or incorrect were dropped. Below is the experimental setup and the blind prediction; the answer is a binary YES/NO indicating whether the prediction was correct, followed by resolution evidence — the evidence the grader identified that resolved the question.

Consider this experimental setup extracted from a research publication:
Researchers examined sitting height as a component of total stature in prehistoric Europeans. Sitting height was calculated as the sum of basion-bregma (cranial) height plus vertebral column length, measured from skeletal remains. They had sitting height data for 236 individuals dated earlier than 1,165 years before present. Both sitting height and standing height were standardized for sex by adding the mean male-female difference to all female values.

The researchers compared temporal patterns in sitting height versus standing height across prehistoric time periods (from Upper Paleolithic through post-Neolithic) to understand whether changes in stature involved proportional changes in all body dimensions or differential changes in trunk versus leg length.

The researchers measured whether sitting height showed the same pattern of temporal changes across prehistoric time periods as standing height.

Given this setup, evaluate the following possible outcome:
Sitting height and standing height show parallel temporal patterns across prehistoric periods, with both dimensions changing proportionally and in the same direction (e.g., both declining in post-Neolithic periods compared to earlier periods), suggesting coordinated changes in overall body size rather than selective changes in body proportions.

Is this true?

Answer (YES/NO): NO